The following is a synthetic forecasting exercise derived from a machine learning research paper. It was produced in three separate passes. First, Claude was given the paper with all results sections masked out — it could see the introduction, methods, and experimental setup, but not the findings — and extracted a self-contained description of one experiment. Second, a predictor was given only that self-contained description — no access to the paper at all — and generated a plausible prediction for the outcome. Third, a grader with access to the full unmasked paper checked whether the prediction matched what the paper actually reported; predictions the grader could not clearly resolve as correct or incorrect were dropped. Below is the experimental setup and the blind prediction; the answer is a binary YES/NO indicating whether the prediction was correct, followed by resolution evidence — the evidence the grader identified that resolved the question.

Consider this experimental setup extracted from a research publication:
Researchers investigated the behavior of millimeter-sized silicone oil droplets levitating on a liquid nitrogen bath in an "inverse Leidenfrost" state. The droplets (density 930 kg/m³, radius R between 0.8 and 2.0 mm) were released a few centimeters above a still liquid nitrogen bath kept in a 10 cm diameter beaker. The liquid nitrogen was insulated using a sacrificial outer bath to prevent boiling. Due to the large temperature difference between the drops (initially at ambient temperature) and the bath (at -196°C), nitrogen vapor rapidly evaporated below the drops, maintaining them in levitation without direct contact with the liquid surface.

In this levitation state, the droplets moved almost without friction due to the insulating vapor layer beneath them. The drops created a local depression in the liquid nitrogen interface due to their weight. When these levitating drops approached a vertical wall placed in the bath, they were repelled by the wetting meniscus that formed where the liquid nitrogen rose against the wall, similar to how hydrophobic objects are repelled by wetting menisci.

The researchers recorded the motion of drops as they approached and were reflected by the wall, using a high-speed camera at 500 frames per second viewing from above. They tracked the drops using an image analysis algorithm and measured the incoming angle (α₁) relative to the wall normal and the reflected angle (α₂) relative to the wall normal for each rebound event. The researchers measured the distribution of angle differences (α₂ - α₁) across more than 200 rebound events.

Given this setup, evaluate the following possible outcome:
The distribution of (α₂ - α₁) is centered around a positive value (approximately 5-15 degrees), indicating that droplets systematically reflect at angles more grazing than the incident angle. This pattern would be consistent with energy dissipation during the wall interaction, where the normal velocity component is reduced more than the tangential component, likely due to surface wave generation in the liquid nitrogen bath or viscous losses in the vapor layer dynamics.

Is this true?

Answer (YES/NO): NO